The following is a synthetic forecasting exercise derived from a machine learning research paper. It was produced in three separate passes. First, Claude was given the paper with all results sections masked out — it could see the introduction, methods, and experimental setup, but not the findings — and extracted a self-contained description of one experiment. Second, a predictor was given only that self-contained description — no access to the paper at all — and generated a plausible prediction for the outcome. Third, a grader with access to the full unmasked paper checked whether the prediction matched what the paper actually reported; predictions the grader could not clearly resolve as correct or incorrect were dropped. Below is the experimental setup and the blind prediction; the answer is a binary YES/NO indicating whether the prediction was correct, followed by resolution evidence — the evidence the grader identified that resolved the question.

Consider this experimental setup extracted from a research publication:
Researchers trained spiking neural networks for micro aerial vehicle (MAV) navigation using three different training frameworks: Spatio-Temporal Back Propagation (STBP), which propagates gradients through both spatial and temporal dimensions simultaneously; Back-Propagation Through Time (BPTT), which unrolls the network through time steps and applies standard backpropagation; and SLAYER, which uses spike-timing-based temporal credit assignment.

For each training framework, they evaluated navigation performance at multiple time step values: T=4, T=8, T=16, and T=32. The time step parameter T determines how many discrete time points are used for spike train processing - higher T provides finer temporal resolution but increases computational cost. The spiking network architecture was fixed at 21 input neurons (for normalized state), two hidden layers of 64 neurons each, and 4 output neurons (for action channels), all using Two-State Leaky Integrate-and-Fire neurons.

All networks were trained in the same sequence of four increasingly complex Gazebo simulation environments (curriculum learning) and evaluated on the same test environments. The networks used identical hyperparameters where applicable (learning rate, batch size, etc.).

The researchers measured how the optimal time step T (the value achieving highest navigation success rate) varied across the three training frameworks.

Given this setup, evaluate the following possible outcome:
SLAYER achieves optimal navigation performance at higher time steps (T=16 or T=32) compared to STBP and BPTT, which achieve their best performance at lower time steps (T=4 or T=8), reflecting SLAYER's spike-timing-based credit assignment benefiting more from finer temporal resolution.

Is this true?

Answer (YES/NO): NO